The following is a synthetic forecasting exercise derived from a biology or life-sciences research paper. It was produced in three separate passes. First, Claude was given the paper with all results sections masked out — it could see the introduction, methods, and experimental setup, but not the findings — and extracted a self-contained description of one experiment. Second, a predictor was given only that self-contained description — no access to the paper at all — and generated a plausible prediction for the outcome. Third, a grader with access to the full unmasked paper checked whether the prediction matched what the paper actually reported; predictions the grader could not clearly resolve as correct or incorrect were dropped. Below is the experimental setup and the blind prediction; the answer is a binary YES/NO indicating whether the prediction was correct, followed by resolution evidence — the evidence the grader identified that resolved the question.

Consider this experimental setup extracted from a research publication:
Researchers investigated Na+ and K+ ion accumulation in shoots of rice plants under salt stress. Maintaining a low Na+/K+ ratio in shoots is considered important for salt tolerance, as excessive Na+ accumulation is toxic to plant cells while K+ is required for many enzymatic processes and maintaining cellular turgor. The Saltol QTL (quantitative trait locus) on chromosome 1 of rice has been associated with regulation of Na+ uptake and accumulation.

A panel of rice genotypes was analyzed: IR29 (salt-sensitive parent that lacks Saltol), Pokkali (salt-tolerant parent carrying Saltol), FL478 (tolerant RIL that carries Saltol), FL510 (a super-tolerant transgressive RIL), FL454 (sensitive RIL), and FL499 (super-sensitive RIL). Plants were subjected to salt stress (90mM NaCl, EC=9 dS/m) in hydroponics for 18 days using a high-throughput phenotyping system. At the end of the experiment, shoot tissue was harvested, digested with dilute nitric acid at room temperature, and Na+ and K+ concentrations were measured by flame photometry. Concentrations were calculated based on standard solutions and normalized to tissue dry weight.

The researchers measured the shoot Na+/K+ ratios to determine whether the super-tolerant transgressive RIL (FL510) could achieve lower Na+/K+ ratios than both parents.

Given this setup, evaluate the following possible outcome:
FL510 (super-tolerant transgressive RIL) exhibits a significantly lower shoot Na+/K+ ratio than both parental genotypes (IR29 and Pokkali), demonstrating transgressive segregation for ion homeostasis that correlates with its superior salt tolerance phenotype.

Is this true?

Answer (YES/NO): NO